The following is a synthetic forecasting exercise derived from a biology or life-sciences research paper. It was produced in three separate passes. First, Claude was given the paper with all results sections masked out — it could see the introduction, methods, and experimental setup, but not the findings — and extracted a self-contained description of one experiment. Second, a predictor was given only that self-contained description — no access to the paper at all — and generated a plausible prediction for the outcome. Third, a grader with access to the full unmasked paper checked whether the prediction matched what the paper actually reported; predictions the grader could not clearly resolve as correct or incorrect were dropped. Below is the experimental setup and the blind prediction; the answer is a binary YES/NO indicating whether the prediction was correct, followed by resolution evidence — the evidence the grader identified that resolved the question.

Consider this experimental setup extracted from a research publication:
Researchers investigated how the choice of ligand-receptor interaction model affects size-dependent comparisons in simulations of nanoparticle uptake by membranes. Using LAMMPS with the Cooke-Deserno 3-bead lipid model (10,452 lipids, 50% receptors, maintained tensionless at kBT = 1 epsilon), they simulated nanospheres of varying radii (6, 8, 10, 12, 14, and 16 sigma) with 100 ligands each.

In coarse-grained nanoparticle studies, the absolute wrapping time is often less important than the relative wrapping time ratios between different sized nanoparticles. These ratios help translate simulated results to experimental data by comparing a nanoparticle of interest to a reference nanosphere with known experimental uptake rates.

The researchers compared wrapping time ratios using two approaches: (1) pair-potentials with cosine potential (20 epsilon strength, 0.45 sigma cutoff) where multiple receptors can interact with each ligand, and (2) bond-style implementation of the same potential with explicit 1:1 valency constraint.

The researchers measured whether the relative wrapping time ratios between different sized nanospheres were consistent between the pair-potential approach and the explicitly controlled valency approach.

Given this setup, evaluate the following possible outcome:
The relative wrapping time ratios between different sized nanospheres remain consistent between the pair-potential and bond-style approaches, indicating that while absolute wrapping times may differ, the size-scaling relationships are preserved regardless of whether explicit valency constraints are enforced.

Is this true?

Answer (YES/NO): NO